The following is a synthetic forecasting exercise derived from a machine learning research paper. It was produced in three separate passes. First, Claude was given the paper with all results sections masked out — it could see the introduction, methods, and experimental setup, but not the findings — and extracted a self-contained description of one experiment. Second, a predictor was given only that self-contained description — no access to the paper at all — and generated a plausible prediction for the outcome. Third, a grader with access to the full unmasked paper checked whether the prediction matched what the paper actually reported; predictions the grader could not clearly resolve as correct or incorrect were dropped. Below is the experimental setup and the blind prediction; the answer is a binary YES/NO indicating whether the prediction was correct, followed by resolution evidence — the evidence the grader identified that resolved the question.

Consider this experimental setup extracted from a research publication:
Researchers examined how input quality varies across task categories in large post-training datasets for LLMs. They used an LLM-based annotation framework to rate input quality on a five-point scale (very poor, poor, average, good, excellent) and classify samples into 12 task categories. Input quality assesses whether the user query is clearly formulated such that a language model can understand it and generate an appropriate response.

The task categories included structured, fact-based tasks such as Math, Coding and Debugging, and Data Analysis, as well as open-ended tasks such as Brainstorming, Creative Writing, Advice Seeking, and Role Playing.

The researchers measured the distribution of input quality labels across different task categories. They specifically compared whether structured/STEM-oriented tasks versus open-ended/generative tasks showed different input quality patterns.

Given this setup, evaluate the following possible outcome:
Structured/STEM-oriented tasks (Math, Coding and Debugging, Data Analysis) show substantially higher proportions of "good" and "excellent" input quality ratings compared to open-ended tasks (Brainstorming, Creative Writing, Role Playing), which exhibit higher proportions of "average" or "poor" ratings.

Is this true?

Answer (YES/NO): YES